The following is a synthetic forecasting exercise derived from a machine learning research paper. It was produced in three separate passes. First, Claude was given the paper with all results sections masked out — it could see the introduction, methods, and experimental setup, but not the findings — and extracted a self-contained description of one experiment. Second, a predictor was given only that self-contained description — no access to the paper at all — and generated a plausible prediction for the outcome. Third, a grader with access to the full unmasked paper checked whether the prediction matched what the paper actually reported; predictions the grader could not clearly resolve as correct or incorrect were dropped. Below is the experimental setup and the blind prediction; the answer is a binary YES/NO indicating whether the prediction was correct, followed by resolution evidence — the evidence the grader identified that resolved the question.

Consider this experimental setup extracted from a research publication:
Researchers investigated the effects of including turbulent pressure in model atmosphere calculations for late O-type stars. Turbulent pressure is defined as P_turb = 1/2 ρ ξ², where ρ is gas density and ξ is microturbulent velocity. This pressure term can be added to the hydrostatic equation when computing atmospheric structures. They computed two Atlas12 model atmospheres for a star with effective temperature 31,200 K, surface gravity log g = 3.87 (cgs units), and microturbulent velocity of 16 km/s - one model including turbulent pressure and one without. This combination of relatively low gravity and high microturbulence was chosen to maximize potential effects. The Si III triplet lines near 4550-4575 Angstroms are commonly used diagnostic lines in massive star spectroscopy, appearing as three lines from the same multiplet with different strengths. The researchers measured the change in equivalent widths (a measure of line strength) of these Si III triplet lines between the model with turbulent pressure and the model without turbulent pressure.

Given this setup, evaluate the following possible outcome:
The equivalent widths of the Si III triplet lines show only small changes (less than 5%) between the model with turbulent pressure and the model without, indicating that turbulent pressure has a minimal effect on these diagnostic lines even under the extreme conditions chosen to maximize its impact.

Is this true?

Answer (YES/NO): NO